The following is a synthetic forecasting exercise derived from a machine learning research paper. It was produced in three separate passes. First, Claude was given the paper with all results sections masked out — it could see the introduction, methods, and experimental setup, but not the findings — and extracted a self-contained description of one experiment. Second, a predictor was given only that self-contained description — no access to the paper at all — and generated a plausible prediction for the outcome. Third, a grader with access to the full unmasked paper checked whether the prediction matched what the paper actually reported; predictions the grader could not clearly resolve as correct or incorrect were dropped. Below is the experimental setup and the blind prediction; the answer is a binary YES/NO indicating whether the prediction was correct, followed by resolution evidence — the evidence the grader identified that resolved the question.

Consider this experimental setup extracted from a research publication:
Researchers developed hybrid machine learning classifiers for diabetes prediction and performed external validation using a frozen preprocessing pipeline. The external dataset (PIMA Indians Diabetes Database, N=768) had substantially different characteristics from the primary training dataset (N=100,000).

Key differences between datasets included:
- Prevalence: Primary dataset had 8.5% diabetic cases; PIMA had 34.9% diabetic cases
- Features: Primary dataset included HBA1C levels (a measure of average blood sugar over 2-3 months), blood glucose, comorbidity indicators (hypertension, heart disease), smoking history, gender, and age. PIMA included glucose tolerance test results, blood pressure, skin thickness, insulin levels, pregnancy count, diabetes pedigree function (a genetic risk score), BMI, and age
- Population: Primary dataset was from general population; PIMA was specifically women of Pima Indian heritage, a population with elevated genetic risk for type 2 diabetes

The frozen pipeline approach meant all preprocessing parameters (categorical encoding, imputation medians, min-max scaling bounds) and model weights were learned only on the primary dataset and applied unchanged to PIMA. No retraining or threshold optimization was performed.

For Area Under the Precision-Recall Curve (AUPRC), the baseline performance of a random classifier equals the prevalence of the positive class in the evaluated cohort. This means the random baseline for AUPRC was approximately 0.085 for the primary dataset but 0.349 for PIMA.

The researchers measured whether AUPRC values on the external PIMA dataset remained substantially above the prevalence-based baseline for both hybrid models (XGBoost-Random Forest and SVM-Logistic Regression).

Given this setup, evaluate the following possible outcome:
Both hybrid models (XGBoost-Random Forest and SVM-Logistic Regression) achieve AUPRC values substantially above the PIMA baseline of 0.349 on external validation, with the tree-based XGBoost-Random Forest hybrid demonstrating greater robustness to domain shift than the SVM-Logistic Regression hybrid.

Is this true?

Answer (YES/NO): YES